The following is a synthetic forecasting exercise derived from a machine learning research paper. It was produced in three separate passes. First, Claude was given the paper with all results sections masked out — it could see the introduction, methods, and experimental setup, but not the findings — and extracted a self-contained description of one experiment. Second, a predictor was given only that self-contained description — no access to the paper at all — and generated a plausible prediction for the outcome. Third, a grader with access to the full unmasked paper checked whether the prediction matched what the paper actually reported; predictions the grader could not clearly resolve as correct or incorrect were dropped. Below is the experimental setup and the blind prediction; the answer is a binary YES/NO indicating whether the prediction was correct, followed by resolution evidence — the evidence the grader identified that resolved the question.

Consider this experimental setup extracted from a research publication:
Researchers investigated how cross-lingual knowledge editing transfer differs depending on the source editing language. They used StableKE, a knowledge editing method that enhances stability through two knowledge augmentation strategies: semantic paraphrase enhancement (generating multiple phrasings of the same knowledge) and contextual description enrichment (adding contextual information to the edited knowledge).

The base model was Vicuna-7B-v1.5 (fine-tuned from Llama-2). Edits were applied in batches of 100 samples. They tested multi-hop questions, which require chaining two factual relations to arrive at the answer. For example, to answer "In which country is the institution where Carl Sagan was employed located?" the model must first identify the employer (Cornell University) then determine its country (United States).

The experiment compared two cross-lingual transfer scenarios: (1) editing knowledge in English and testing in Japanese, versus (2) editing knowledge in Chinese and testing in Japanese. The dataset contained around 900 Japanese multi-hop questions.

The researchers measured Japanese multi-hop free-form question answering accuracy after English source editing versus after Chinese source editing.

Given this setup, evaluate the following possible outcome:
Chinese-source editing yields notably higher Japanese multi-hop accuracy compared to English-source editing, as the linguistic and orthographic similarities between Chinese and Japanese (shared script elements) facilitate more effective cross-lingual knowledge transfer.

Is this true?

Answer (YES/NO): YES